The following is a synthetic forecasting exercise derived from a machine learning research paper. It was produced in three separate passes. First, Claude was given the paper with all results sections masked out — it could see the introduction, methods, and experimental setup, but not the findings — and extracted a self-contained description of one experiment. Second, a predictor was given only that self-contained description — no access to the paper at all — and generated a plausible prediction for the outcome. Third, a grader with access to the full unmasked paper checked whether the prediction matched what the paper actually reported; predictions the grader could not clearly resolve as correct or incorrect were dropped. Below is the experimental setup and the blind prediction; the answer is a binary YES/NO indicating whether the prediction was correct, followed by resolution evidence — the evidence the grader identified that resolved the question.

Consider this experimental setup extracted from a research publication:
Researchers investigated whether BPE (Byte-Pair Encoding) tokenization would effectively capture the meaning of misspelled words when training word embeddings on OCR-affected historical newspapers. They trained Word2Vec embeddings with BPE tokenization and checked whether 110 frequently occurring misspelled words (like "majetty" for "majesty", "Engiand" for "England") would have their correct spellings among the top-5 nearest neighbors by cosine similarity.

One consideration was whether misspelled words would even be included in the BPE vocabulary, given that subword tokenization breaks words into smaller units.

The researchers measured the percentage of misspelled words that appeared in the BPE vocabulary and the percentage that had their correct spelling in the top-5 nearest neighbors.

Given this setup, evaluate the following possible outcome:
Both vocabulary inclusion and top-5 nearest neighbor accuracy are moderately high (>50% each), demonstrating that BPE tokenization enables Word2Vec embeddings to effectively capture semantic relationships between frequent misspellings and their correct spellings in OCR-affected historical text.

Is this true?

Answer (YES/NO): NO